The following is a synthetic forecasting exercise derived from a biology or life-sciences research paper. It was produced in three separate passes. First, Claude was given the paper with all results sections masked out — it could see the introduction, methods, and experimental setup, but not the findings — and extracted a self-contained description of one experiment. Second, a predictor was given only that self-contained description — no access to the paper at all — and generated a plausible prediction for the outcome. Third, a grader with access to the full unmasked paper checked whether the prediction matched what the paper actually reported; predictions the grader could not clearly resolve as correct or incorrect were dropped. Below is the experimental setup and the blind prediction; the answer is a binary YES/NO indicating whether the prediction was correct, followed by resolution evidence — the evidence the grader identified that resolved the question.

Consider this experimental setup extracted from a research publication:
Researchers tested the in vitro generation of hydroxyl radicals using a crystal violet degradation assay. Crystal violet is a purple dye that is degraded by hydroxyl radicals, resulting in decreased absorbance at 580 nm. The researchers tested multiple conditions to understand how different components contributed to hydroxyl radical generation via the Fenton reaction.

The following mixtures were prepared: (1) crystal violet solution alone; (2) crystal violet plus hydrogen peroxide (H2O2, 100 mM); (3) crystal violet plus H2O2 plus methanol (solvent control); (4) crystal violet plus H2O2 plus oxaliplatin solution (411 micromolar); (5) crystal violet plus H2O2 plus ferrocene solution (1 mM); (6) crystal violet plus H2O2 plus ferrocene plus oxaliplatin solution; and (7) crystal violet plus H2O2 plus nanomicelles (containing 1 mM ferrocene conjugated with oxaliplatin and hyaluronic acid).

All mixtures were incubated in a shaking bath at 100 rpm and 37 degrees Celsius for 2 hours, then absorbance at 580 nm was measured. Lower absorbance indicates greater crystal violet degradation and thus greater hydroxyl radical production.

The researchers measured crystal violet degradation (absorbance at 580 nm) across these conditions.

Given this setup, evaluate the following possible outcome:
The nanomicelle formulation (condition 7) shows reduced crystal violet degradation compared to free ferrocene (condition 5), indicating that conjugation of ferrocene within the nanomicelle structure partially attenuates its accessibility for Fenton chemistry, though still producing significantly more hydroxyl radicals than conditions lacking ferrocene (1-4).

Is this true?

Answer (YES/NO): YES